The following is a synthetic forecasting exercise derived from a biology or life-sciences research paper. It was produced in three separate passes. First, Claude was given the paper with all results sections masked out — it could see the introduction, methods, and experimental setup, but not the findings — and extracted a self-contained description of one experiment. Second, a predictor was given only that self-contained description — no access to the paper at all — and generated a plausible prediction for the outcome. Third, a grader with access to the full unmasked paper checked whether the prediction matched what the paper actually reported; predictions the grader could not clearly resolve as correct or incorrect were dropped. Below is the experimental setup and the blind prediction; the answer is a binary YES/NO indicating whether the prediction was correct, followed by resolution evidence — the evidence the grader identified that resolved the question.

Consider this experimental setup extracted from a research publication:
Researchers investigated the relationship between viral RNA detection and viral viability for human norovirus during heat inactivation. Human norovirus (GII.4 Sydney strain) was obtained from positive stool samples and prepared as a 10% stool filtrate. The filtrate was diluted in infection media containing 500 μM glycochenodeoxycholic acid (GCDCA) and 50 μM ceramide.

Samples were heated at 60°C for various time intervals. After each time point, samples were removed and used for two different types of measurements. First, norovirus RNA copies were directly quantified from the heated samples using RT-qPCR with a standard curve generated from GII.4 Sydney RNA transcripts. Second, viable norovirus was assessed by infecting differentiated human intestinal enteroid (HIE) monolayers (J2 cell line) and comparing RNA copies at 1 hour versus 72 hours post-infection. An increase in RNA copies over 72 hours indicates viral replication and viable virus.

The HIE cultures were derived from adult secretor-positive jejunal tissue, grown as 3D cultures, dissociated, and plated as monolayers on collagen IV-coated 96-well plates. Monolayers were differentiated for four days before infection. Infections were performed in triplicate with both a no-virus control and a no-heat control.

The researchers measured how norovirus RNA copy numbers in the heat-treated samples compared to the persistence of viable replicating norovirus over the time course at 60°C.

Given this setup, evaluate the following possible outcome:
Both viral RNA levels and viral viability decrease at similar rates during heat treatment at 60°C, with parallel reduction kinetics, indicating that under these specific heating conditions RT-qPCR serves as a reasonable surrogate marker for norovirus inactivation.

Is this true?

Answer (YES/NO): NO